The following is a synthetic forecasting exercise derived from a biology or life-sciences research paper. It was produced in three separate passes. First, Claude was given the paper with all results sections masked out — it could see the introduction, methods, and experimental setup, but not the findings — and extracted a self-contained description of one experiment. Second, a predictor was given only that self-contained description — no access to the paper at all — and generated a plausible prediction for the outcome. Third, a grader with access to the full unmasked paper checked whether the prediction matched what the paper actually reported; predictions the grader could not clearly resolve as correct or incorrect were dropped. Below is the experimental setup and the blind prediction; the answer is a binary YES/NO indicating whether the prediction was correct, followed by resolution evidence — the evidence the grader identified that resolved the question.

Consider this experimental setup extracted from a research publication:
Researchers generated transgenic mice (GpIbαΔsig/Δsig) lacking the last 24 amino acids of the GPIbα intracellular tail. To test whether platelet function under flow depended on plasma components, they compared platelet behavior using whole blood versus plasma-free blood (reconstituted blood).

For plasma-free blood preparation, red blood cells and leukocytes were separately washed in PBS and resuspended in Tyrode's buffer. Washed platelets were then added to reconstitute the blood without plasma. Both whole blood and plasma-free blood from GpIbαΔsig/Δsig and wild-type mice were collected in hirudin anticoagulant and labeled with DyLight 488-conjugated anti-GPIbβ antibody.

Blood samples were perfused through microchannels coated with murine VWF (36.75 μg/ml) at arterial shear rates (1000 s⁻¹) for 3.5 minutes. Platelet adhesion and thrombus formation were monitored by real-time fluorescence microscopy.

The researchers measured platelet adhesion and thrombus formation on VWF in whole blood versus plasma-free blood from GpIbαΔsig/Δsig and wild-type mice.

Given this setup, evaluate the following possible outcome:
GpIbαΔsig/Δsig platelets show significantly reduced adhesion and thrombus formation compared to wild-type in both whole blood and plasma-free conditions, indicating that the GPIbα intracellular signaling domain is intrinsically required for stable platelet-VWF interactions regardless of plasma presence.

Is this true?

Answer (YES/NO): NO